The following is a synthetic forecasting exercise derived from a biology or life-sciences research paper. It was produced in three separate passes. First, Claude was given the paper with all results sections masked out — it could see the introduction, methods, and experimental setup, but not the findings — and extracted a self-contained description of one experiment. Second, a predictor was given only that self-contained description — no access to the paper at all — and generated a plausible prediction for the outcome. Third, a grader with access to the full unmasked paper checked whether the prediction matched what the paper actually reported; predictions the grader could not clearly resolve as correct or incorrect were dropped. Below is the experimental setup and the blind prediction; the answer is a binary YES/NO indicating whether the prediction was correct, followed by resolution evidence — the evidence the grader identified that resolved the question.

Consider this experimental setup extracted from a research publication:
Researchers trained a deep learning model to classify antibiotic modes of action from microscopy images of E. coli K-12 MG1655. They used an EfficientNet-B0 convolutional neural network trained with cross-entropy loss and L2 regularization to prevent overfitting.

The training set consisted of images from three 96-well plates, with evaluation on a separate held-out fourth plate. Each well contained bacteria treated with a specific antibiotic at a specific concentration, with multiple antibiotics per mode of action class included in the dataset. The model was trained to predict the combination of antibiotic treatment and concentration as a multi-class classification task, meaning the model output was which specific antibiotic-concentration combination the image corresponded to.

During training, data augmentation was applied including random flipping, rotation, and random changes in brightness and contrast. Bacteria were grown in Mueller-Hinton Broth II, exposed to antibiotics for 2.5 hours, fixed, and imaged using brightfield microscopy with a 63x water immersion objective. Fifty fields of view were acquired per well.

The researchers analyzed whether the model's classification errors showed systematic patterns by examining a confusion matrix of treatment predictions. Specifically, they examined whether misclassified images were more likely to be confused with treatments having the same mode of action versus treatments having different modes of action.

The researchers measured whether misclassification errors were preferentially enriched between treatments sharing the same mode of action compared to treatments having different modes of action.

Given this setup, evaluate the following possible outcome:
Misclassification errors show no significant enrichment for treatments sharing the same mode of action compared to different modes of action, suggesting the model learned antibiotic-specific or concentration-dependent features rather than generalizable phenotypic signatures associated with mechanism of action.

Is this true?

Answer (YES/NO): NO